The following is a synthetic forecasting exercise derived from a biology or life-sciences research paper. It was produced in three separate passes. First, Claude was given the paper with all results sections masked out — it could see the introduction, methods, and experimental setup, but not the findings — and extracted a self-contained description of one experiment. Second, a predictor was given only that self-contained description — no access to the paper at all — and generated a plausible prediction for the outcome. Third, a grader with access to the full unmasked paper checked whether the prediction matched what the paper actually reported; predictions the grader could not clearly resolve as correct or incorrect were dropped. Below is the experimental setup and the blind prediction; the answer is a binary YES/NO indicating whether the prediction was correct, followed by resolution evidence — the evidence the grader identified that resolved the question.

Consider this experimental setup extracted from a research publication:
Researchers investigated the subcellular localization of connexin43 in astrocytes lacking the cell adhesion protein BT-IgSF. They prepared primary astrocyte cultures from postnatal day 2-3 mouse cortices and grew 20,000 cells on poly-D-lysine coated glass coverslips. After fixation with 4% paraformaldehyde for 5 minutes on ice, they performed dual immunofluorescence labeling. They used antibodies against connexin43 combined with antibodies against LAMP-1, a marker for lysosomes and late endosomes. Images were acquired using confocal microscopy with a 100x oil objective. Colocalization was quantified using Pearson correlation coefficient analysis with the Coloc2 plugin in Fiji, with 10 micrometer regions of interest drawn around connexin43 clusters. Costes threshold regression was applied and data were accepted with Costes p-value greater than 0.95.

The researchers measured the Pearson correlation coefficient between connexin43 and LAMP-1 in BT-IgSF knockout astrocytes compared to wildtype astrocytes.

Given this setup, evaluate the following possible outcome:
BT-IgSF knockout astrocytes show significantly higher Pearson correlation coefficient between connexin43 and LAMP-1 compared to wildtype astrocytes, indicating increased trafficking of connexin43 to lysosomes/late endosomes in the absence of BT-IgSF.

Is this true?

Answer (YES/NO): NO